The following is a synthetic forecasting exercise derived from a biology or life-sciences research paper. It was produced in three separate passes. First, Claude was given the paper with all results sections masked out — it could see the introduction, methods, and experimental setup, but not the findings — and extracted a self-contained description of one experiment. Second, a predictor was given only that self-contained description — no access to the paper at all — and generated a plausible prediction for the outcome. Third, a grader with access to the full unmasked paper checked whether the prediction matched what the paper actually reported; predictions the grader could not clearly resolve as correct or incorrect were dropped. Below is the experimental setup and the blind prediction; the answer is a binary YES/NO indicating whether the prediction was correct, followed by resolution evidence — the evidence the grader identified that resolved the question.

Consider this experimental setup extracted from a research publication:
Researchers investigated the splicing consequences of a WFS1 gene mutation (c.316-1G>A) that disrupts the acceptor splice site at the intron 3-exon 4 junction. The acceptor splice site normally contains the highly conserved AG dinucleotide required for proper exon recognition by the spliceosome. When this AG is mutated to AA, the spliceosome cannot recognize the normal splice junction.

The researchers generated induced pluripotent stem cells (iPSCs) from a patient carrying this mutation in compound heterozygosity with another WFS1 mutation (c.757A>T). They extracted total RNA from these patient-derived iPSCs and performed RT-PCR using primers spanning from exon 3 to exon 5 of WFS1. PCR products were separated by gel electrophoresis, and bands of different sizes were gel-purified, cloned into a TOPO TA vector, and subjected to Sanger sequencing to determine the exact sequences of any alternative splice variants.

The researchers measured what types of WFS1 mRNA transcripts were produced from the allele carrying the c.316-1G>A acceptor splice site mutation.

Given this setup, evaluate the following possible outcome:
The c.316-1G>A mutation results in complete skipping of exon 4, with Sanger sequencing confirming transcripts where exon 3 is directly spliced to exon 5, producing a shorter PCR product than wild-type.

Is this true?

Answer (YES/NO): YES